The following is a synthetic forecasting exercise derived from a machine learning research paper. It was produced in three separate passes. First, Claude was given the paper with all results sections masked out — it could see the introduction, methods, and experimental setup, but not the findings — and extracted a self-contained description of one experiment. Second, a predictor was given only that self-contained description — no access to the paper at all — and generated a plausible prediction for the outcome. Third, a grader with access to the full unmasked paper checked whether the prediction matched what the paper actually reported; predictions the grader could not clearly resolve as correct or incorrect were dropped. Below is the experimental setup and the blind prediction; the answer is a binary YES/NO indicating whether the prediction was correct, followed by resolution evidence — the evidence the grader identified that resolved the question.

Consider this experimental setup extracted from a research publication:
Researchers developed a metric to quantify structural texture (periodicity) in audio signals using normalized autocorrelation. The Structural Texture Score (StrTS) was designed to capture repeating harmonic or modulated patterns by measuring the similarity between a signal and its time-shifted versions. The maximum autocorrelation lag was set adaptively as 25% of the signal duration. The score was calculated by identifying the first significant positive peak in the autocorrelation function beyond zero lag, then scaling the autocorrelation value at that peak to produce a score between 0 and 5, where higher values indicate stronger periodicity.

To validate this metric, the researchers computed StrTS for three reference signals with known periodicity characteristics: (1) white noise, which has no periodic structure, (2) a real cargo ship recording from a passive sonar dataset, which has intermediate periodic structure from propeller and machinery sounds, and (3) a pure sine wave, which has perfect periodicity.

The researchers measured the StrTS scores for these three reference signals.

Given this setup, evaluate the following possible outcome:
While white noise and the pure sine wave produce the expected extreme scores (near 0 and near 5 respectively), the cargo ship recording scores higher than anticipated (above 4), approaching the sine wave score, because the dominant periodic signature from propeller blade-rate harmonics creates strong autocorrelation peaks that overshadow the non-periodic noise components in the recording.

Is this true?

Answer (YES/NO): NO